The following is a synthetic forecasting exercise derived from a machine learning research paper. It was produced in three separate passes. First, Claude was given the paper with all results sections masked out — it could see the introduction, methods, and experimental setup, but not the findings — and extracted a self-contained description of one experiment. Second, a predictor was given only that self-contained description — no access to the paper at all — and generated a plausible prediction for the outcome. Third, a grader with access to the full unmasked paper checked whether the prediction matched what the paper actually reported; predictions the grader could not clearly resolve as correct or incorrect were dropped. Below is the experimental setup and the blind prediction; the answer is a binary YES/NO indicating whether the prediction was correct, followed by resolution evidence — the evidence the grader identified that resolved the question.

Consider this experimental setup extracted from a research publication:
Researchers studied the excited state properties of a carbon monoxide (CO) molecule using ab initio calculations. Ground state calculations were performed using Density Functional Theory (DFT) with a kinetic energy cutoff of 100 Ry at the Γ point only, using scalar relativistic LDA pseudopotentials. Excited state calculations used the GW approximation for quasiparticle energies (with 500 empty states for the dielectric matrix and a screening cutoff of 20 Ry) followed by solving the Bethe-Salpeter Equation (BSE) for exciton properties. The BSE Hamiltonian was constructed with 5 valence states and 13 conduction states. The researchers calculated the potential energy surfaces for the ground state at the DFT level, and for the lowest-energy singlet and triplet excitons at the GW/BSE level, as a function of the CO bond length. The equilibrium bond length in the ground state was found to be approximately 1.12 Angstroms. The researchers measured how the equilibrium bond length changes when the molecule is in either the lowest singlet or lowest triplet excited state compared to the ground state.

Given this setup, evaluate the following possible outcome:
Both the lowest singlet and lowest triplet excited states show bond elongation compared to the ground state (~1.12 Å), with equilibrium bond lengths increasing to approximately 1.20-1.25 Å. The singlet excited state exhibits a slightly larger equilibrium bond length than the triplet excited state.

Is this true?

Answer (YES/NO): NO